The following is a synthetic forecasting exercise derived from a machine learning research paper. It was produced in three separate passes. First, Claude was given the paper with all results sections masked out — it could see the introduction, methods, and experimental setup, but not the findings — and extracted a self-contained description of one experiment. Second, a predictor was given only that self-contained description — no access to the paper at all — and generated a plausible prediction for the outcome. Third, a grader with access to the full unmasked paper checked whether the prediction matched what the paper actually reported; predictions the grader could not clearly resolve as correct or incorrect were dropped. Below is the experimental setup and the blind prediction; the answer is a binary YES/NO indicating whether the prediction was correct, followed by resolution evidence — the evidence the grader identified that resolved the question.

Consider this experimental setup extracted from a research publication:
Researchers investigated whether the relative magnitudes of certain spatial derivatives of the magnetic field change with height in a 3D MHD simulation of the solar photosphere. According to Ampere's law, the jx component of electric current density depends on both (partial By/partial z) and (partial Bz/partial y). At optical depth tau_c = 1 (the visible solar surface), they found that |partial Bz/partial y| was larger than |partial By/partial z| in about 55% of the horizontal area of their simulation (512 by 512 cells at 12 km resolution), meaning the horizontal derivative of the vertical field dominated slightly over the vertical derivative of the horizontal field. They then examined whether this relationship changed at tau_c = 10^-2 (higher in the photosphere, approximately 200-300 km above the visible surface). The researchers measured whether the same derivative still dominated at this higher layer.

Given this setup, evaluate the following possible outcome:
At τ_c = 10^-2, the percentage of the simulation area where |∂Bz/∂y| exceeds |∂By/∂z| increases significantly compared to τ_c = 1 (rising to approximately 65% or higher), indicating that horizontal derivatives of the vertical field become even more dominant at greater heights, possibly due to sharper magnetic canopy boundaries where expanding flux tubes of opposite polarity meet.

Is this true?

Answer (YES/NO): NO